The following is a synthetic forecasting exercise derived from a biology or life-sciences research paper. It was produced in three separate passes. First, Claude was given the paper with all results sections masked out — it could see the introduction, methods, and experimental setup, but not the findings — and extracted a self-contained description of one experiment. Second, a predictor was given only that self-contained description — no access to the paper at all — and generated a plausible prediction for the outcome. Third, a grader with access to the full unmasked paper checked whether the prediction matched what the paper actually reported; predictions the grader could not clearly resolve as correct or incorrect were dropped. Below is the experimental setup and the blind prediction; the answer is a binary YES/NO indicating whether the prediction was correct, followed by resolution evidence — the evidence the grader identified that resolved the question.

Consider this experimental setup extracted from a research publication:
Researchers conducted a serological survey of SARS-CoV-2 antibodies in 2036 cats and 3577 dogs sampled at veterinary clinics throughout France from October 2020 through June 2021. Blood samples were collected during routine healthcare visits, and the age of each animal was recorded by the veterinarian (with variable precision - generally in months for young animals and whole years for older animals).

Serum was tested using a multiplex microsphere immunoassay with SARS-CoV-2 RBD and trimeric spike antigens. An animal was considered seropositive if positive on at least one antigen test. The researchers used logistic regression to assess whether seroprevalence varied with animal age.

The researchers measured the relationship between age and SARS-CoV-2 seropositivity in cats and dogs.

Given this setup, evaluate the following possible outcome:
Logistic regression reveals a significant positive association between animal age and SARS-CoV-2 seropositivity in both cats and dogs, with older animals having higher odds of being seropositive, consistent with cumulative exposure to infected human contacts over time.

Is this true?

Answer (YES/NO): NO